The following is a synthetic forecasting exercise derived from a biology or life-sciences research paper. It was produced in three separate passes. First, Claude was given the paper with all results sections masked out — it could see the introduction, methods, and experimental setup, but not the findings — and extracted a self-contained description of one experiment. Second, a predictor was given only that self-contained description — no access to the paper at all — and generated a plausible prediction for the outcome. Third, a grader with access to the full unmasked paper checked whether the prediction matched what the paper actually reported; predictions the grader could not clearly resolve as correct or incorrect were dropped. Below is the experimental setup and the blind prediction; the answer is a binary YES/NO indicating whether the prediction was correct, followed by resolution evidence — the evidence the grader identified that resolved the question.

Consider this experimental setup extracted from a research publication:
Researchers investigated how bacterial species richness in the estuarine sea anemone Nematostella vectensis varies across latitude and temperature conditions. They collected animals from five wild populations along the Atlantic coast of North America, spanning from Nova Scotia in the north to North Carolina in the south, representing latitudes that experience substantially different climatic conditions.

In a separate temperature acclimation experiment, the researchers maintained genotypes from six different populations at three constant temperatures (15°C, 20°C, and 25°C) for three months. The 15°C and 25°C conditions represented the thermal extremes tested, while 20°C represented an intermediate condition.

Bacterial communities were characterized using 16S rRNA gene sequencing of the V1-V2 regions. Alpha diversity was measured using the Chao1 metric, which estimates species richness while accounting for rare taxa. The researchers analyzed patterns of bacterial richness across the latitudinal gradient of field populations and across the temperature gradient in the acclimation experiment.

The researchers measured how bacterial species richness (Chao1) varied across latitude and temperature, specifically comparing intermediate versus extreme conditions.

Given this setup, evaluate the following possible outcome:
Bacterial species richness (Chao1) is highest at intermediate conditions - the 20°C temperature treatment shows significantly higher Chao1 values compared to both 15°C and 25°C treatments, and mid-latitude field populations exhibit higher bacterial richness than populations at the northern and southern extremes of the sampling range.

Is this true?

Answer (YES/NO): YES